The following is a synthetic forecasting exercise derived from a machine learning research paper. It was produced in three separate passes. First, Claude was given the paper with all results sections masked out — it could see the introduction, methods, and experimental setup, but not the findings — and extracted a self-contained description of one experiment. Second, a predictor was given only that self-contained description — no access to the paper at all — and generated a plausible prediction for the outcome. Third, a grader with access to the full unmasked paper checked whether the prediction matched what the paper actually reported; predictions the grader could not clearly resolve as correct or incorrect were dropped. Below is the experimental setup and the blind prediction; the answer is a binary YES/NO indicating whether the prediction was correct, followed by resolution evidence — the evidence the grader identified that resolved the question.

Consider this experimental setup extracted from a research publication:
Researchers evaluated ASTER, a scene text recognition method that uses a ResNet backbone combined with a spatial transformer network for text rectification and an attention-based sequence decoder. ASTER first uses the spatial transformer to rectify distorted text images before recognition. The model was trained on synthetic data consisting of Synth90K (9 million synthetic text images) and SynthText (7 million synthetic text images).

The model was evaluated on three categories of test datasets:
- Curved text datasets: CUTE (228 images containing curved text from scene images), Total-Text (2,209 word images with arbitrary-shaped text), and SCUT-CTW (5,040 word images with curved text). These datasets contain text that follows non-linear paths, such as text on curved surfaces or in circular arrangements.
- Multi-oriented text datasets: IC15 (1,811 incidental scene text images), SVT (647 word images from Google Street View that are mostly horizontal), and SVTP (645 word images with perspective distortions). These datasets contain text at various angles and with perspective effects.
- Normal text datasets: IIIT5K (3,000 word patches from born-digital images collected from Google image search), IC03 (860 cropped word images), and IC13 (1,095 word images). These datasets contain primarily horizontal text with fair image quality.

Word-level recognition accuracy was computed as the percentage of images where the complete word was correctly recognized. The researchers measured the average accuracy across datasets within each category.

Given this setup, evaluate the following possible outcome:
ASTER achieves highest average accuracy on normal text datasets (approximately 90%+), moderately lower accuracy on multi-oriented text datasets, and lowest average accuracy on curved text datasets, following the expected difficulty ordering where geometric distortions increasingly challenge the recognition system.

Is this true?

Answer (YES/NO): YES